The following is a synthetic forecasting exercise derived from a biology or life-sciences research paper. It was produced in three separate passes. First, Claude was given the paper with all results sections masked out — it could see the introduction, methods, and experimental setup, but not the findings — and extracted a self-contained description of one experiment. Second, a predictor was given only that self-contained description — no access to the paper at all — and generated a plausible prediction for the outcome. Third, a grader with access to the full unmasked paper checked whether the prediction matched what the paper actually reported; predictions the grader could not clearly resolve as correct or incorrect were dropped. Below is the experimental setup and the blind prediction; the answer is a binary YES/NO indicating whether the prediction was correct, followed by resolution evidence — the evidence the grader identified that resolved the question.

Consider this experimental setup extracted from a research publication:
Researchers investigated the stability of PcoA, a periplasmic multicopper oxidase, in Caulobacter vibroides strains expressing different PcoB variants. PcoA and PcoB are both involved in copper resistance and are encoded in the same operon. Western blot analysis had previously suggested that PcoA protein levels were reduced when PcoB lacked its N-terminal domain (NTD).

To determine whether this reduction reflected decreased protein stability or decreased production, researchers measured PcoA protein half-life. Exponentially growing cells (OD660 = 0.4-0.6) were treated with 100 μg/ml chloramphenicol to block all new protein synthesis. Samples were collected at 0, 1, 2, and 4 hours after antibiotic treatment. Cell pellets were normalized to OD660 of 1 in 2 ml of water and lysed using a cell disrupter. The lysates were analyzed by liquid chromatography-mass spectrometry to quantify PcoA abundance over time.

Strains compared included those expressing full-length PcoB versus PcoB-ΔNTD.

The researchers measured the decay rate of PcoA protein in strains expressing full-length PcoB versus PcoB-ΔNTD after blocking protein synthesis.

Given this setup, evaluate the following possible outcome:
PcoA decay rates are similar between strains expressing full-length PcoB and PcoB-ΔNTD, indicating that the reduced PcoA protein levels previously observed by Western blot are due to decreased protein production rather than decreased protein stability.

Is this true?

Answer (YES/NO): NO